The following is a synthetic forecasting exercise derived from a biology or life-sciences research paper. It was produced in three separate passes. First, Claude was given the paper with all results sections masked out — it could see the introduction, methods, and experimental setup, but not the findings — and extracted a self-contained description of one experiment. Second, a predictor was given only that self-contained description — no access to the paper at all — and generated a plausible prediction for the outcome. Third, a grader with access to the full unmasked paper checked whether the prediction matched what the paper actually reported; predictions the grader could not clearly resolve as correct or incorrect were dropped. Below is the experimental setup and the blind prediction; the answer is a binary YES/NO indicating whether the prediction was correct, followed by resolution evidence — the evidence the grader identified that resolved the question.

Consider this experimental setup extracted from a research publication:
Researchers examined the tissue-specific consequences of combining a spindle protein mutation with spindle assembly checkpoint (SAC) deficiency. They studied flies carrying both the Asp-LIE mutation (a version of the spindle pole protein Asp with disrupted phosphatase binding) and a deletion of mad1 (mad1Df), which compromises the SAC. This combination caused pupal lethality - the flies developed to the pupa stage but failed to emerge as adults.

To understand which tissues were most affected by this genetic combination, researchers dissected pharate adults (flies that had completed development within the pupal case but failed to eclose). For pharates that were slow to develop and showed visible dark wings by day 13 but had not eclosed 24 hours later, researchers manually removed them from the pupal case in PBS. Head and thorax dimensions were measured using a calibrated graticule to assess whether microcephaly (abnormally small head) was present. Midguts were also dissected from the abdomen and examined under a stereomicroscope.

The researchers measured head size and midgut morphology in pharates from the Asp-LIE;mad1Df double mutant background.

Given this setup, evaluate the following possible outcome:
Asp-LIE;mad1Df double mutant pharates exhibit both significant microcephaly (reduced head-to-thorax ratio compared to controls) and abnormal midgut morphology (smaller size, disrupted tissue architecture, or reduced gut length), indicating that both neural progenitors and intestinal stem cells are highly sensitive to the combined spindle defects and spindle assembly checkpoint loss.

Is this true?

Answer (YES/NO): NO